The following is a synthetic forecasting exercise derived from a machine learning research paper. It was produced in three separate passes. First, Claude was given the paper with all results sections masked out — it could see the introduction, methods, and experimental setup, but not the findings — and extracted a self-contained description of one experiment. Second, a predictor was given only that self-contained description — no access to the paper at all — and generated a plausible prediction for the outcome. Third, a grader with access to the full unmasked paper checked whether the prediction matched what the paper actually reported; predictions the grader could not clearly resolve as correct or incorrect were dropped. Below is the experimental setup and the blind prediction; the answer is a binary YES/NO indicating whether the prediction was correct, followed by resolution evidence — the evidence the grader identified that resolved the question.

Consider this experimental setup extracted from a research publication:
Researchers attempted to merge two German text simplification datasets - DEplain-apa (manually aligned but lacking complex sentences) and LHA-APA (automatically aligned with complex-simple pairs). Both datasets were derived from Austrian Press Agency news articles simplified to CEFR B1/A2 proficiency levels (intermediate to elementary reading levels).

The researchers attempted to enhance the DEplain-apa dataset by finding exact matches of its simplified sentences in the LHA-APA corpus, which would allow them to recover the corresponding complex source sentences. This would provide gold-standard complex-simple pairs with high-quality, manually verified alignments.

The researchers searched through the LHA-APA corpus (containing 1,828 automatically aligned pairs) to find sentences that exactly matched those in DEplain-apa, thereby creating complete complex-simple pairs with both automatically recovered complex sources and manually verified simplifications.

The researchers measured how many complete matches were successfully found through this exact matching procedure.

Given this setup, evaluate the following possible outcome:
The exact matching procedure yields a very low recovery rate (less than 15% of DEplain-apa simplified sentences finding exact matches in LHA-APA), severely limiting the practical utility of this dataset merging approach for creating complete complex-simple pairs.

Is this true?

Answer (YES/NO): YES